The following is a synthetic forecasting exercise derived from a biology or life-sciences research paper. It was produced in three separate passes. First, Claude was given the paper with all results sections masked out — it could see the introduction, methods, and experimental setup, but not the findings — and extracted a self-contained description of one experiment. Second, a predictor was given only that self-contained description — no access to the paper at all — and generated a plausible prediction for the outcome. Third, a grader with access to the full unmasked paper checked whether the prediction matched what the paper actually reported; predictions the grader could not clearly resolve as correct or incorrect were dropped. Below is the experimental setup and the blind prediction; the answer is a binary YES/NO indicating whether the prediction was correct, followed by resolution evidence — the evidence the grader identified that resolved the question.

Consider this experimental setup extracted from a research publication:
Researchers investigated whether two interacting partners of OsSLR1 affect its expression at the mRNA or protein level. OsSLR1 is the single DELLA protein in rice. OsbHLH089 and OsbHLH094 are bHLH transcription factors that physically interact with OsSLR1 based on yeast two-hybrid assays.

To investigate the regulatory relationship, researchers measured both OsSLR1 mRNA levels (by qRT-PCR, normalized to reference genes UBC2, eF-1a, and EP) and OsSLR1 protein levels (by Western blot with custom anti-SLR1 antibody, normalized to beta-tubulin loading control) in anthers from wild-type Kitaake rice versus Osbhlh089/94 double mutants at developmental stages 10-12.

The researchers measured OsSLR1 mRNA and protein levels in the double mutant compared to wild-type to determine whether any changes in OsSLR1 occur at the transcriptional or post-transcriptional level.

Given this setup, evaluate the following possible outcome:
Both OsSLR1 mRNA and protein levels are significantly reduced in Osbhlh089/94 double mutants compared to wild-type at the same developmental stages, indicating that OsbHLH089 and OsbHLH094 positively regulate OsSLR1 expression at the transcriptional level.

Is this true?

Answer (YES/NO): NO